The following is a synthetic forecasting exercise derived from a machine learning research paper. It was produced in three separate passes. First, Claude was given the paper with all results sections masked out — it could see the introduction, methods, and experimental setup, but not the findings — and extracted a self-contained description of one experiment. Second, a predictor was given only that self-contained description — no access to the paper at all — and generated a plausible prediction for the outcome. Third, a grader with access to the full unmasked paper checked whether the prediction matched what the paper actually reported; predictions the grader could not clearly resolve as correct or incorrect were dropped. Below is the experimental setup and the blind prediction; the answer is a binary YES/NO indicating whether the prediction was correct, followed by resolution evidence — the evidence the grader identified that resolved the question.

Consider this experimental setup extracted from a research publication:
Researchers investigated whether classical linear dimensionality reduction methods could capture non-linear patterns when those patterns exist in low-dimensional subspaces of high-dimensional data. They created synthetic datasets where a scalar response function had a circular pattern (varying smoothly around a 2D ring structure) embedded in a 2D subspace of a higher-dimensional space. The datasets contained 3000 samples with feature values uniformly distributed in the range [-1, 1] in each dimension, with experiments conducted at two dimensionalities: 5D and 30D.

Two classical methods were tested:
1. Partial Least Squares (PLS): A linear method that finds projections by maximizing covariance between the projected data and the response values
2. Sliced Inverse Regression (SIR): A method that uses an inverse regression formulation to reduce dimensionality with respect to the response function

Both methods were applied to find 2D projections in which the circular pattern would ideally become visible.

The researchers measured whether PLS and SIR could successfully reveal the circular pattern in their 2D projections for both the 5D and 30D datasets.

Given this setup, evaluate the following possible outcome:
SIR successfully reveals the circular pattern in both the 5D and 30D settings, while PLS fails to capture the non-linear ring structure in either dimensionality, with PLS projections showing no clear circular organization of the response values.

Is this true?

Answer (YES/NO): NO